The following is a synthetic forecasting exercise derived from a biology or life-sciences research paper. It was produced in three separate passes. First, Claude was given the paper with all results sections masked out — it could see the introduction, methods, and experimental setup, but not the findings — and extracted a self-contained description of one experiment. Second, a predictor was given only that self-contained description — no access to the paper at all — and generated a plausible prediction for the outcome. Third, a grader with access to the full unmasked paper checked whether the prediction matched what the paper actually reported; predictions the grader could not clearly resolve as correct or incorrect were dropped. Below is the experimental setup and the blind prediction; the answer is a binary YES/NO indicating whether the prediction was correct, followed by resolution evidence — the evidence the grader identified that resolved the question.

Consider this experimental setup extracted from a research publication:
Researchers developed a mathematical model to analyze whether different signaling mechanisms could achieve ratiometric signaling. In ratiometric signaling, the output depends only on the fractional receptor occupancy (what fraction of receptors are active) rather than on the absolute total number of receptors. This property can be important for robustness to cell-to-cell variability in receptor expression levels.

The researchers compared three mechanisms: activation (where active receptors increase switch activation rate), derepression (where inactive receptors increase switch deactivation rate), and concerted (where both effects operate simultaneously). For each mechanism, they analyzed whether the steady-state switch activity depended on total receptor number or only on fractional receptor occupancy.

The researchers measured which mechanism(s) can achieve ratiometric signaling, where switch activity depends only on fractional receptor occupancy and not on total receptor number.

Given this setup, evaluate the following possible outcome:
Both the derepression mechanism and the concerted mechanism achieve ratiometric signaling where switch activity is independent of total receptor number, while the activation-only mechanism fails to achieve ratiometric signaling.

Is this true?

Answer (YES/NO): NO